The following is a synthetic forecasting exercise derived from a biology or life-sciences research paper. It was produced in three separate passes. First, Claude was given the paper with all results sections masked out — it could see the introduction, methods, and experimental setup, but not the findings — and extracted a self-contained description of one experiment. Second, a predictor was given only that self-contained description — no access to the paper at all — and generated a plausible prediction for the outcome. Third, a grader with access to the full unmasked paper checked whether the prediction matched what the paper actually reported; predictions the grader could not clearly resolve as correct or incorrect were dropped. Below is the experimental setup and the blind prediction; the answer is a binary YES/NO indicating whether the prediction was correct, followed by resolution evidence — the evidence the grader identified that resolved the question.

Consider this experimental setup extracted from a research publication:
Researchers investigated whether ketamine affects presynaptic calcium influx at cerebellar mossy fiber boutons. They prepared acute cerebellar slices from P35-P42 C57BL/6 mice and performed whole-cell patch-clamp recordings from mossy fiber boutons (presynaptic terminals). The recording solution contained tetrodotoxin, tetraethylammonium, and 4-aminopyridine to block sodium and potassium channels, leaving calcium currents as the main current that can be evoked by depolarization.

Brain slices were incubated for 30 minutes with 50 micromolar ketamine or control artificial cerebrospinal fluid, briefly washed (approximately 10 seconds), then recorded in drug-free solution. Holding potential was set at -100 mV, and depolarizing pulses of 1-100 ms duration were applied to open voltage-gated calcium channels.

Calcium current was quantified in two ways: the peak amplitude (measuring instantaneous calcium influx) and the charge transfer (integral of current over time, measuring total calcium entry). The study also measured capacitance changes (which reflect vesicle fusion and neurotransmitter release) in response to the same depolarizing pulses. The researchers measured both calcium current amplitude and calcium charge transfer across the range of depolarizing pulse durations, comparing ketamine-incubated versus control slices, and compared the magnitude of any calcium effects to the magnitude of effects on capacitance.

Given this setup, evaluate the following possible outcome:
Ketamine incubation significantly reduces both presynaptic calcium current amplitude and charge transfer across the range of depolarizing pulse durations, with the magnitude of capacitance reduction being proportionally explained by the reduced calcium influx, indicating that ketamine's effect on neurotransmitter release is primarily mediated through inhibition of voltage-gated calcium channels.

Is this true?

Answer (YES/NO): NO